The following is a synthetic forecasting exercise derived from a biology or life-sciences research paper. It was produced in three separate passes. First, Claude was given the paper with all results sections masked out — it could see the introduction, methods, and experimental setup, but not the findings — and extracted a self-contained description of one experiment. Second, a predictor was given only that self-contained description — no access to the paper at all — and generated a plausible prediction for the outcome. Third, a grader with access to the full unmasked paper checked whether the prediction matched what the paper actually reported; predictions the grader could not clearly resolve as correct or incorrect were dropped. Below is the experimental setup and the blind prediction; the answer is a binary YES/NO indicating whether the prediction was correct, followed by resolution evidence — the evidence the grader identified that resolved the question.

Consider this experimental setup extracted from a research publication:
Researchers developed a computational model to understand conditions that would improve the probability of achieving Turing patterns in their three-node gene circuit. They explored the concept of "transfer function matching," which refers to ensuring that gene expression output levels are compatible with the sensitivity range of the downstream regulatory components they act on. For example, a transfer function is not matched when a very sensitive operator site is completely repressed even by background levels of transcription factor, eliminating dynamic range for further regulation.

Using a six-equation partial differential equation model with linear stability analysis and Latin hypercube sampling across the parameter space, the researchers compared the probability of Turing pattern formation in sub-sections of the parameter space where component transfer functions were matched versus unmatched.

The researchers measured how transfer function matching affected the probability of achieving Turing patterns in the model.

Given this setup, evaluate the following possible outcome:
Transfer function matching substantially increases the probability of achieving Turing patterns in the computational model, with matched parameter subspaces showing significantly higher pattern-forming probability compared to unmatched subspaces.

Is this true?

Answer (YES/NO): YES